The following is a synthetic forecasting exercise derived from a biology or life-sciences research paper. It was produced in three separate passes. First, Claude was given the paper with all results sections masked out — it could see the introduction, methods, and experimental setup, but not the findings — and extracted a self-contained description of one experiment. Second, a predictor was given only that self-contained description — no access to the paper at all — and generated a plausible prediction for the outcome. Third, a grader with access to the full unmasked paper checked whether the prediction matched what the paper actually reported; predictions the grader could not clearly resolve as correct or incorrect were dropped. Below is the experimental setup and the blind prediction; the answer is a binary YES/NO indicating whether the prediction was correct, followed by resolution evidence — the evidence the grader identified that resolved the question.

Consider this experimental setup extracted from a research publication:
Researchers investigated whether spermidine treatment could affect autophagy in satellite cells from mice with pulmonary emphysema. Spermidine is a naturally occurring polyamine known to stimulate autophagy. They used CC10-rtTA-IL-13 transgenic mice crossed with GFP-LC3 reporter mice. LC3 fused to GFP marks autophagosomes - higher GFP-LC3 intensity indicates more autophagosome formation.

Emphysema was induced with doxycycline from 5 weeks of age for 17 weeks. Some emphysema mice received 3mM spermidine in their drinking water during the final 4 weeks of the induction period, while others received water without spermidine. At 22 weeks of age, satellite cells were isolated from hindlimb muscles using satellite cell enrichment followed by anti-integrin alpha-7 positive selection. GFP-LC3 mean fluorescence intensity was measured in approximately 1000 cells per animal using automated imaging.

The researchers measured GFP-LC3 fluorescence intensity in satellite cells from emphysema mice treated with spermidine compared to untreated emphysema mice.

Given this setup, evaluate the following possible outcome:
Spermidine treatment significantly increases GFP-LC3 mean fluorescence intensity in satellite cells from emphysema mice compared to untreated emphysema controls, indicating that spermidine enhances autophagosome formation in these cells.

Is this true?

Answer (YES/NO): NO